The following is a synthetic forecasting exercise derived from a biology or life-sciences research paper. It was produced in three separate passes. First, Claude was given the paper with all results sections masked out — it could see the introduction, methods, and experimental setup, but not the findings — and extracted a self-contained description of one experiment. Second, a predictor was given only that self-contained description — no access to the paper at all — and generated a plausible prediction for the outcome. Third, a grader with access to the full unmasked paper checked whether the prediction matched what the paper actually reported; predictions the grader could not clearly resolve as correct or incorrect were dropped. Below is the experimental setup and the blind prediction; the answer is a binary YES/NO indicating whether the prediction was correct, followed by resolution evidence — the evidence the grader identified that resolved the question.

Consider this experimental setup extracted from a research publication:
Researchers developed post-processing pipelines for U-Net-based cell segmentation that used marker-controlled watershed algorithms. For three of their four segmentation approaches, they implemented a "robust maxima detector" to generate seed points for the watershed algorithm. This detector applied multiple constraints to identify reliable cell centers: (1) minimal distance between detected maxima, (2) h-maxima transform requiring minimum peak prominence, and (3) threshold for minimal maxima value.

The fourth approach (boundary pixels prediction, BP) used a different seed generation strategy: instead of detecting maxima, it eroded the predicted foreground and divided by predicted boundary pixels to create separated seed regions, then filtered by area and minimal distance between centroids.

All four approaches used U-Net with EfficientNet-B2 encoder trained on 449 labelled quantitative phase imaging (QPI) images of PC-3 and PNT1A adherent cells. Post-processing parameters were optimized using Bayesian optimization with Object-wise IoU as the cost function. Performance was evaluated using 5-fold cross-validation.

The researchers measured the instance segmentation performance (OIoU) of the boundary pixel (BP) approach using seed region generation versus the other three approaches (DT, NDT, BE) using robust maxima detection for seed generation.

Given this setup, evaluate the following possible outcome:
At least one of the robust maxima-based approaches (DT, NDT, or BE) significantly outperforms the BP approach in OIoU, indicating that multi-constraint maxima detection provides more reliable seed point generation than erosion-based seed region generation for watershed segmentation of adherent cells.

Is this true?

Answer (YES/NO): NO